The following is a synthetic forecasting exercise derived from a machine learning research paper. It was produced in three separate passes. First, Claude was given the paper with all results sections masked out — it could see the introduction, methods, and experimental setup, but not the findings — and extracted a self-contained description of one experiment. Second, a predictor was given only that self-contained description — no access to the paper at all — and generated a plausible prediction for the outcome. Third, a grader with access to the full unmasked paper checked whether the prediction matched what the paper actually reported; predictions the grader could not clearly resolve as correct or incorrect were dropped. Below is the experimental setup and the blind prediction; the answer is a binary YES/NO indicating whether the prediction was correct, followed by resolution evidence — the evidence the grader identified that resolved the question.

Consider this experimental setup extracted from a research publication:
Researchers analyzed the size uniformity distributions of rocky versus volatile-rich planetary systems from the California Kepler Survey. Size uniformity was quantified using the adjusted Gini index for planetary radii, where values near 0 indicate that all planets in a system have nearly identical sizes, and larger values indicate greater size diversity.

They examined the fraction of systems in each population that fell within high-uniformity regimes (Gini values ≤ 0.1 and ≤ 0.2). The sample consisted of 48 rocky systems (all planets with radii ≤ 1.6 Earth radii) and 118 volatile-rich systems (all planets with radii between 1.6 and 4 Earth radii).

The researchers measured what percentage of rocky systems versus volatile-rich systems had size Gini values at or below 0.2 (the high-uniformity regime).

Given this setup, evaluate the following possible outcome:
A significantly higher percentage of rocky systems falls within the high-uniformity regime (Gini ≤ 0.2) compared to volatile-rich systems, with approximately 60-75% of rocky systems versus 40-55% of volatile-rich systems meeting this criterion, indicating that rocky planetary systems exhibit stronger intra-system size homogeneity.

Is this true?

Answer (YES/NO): NO